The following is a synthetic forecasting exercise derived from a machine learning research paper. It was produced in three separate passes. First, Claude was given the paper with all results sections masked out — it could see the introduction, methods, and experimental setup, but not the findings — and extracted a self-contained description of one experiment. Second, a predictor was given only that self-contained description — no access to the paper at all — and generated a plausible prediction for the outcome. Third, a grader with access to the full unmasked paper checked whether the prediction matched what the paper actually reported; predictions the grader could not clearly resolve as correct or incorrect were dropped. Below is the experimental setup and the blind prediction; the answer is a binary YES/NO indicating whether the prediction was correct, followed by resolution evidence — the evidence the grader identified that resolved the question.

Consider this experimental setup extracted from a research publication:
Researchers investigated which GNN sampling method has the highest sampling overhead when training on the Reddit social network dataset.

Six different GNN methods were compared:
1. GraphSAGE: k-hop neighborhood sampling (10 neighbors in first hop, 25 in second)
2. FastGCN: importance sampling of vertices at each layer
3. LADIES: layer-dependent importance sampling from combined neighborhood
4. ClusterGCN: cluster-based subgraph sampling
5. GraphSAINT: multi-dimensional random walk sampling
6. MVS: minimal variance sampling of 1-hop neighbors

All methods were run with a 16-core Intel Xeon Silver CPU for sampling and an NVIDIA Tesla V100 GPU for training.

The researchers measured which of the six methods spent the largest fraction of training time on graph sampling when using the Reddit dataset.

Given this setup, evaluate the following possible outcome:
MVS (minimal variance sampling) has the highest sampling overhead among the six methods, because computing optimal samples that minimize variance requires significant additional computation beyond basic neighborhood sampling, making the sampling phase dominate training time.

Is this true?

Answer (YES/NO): NO